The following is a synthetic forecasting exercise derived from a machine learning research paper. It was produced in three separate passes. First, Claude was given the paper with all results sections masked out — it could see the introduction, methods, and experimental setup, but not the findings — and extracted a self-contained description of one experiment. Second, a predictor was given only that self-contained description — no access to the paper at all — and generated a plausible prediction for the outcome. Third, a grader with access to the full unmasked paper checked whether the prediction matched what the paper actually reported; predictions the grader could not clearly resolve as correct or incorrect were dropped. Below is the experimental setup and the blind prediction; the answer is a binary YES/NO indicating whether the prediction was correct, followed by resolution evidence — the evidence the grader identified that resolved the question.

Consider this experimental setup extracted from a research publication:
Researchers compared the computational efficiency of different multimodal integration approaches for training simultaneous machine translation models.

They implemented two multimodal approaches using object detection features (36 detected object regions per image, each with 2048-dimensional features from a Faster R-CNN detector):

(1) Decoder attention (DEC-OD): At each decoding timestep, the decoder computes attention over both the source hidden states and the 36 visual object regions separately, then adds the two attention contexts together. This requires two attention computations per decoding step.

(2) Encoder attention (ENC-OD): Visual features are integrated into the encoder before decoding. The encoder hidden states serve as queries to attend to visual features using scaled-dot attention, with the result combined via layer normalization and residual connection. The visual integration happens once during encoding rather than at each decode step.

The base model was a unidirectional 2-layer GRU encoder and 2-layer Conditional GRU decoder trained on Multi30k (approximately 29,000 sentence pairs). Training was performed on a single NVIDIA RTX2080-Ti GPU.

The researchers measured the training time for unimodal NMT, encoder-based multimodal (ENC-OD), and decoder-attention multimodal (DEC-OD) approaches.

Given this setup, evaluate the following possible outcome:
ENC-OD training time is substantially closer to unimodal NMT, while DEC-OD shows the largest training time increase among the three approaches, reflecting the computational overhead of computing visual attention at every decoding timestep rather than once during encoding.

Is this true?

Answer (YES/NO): YES